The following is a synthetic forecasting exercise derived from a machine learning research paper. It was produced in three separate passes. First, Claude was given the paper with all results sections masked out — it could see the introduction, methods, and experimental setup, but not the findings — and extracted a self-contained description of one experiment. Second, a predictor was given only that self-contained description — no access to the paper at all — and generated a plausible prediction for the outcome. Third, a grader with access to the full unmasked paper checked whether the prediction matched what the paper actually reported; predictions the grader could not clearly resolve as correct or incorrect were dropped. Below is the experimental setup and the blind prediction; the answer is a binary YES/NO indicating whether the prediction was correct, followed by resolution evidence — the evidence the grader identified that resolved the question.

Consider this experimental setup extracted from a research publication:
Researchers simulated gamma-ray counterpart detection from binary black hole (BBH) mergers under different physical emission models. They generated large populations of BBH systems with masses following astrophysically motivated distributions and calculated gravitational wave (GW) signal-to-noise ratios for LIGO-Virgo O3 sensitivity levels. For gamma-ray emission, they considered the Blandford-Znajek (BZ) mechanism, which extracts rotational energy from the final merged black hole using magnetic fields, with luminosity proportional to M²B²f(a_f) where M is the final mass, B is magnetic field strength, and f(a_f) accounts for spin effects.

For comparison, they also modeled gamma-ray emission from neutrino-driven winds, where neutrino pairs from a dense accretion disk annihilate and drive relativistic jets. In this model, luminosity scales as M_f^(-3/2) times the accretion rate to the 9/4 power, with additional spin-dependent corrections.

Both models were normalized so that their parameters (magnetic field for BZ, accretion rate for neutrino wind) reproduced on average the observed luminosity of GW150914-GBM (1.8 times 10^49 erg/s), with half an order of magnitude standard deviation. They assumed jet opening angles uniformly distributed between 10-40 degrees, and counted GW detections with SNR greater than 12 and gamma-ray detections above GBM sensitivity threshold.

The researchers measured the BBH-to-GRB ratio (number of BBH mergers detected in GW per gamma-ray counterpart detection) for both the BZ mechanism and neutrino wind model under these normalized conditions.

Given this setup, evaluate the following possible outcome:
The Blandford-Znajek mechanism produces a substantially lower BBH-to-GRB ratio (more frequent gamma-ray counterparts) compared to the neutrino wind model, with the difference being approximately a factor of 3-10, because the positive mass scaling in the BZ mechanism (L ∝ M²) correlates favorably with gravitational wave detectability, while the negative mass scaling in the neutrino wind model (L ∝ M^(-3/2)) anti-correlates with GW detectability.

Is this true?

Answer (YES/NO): NO